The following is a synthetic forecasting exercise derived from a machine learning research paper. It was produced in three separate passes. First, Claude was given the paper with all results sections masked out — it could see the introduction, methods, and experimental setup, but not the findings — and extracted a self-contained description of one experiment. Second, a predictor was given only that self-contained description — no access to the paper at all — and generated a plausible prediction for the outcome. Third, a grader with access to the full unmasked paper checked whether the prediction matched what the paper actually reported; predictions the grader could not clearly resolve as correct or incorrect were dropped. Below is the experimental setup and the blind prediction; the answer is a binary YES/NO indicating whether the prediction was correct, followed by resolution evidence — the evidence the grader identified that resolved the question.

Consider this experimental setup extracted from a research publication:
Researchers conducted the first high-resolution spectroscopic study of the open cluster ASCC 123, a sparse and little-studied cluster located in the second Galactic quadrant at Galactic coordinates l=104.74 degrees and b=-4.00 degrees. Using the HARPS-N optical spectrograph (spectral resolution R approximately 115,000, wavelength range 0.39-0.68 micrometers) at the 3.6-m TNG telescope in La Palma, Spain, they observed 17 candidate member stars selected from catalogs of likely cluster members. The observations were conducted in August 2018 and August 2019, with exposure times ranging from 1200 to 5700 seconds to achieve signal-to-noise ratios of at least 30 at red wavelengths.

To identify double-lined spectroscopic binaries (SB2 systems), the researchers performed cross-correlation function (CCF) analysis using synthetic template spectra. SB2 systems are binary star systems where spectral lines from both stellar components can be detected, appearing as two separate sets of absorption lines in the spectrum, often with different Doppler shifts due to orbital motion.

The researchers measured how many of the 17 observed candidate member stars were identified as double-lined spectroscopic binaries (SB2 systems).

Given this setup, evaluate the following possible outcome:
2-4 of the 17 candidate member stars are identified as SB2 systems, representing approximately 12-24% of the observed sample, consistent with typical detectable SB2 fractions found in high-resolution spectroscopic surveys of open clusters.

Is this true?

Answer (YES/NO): NO